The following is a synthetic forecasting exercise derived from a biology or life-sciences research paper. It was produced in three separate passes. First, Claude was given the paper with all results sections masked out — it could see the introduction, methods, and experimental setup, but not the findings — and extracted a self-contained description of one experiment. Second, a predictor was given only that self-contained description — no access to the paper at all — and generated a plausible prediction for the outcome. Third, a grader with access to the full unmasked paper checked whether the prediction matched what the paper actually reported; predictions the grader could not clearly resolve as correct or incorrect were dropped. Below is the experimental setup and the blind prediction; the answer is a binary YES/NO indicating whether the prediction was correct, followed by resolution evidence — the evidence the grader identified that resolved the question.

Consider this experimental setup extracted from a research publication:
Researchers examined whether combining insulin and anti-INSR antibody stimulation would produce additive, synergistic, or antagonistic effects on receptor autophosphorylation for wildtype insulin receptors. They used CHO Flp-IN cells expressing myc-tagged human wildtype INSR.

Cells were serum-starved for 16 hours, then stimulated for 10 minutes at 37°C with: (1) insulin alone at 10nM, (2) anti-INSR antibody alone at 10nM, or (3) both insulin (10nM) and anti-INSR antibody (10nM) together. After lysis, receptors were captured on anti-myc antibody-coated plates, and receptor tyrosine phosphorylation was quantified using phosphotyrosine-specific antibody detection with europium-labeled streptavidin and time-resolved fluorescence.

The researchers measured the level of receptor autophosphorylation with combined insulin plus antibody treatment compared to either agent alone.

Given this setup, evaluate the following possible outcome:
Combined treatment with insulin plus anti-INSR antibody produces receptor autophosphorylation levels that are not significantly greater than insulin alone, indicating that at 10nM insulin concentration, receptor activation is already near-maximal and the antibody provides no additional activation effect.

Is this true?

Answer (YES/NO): NO